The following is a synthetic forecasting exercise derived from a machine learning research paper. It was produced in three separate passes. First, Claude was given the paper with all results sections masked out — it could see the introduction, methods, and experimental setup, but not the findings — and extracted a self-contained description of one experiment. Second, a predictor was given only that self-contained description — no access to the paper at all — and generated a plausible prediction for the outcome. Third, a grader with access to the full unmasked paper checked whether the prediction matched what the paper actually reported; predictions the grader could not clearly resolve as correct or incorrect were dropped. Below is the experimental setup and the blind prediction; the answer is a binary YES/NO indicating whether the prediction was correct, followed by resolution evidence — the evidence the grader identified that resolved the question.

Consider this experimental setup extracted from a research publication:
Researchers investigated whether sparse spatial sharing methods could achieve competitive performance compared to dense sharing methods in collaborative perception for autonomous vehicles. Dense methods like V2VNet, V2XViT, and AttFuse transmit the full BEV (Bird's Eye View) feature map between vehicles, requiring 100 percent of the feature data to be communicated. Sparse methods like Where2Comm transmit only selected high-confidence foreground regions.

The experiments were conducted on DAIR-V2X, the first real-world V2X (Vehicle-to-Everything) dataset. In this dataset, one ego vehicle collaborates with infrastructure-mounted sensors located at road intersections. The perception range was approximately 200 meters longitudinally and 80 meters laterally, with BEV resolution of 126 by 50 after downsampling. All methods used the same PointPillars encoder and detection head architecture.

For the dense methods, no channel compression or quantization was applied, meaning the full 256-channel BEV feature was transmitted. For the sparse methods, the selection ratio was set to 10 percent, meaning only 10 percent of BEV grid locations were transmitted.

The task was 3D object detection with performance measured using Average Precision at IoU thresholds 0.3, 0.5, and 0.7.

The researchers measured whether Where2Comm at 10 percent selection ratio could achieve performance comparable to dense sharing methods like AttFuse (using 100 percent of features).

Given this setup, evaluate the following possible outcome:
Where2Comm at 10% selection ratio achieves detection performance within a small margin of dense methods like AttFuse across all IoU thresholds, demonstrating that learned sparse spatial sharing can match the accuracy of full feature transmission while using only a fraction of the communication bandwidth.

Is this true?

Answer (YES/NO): YES